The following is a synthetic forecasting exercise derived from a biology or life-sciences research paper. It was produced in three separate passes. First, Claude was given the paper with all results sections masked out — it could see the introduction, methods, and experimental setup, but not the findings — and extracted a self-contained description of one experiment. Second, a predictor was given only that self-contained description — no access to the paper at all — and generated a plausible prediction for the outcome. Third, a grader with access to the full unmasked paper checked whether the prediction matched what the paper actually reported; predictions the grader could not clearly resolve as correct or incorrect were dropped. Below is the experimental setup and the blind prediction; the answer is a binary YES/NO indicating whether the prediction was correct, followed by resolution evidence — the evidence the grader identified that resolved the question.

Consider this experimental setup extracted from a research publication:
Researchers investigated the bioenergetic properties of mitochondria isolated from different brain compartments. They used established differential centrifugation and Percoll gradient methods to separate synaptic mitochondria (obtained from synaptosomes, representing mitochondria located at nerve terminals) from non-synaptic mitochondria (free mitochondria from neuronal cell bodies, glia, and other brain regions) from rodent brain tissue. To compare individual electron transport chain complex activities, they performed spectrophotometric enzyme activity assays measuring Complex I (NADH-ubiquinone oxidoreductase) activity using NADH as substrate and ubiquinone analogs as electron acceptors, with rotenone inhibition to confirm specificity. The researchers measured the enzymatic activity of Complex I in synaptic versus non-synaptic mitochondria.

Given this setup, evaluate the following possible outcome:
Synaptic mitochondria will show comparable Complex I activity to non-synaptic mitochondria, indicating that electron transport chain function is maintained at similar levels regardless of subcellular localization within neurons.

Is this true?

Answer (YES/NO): NO